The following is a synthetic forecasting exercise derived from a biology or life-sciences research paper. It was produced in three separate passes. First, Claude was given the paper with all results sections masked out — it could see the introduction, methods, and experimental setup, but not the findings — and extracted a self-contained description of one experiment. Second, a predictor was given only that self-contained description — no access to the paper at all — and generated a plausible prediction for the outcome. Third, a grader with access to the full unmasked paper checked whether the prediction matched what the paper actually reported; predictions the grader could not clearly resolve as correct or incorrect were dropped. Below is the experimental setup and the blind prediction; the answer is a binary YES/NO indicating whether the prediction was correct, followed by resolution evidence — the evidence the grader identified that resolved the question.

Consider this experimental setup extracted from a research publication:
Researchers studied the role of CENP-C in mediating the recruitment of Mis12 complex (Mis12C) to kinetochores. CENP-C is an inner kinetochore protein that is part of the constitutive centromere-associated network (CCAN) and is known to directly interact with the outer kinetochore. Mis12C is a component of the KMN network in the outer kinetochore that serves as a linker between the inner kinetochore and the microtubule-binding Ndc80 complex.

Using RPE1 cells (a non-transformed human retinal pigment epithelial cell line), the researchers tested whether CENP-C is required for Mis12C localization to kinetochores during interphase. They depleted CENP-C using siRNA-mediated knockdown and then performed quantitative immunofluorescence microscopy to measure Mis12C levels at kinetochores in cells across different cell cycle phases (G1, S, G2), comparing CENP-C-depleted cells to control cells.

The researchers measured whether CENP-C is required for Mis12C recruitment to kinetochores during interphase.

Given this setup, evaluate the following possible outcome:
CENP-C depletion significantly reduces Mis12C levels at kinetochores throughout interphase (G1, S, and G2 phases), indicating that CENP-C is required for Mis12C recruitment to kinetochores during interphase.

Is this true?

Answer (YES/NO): YES